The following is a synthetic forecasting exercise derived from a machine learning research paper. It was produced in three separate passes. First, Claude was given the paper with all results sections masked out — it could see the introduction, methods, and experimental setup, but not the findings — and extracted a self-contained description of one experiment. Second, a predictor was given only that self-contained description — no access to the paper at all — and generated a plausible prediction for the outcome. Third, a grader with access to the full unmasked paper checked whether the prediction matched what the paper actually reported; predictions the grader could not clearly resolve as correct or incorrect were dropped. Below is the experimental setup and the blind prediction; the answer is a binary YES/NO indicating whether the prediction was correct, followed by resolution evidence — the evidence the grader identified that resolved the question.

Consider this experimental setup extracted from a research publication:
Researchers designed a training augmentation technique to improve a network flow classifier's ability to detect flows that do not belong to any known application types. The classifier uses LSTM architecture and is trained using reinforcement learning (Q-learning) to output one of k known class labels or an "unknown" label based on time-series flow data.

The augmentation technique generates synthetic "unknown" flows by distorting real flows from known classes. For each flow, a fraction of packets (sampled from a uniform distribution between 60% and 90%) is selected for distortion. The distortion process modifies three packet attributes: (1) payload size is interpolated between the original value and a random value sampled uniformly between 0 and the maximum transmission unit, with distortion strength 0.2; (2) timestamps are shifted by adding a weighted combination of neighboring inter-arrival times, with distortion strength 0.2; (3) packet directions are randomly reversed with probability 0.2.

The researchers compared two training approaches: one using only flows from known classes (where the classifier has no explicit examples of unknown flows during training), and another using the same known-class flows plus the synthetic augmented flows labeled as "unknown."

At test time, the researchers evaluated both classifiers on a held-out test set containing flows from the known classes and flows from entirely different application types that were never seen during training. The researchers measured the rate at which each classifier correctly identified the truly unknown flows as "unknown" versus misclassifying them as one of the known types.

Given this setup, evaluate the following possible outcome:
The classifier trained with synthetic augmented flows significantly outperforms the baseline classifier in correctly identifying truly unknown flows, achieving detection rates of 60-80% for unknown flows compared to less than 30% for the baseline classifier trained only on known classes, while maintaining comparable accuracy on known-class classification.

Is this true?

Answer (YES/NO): NO